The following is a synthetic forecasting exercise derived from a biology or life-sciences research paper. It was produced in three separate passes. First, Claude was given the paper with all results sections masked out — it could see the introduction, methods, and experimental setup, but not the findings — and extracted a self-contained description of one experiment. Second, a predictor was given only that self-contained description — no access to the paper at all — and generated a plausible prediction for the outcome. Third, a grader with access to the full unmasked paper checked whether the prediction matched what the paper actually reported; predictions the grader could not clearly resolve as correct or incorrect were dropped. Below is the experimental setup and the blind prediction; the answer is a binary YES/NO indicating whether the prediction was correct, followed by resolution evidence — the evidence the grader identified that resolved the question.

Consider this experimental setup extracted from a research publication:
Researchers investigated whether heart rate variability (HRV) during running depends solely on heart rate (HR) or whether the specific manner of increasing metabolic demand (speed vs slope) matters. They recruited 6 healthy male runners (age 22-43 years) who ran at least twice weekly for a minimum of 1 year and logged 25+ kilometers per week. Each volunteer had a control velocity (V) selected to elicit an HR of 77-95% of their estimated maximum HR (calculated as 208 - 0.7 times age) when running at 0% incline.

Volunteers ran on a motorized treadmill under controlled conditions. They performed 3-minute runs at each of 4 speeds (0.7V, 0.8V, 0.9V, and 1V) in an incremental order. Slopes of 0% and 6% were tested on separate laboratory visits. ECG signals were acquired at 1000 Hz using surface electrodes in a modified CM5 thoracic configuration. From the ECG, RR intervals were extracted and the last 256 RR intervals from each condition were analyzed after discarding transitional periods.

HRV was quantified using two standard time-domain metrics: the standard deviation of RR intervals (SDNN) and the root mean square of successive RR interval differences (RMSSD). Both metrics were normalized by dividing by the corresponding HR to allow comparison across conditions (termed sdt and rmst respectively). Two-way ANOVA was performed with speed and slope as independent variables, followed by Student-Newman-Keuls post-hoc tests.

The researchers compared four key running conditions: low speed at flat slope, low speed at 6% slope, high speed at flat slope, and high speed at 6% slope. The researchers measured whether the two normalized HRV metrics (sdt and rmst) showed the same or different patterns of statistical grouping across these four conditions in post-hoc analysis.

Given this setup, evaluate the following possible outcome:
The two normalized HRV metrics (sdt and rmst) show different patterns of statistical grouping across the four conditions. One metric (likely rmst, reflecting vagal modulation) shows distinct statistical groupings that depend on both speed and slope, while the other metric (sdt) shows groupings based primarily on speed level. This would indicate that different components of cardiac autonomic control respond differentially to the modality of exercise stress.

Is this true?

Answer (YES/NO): NO